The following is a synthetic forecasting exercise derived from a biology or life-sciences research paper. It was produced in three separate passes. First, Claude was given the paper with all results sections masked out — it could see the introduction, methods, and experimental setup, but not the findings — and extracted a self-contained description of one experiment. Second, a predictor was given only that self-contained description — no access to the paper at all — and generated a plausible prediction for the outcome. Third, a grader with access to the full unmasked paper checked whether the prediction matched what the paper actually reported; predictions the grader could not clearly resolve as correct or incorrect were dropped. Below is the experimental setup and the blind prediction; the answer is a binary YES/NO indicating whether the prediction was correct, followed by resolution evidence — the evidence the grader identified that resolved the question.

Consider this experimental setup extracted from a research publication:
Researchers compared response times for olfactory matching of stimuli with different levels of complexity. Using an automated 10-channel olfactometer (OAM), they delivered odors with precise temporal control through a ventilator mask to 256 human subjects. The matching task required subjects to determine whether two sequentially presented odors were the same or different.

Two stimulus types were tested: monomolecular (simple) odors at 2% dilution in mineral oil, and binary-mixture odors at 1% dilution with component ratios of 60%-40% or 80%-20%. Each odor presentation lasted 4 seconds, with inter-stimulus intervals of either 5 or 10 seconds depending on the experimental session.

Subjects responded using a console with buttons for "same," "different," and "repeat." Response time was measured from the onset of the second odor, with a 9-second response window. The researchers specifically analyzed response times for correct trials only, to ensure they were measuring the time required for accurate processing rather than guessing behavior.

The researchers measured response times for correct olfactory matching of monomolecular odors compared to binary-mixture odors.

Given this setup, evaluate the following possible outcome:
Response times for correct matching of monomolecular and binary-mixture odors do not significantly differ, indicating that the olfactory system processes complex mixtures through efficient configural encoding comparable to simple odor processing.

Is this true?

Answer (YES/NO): NO